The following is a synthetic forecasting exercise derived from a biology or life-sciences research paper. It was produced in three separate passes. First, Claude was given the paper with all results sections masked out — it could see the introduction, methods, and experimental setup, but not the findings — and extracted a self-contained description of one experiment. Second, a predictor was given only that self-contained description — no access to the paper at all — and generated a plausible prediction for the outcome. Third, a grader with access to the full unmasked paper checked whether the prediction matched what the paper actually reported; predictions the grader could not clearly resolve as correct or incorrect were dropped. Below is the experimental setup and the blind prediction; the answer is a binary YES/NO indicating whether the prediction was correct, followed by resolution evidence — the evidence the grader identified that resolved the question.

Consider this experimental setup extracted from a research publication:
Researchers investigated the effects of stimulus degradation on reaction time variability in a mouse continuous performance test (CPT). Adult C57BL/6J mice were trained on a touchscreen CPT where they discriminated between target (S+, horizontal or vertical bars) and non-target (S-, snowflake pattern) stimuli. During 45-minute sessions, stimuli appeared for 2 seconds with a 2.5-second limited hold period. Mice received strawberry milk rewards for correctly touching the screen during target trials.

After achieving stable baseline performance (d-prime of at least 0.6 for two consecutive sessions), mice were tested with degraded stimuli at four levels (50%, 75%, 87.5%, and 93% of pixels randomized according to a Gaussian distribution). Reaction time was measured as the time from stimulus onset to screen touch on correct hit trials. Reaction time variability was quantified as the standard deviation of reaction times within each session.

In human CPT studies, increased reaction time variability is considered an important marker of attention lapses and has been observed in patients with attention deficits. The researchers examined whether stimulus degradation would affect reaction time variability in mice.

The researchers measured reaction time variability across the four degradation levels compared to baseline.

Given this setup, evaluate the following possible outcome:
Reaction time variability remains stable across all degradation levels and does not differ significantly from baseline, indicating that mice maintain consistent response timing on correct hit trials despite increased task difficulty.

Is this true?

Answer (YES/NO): NO